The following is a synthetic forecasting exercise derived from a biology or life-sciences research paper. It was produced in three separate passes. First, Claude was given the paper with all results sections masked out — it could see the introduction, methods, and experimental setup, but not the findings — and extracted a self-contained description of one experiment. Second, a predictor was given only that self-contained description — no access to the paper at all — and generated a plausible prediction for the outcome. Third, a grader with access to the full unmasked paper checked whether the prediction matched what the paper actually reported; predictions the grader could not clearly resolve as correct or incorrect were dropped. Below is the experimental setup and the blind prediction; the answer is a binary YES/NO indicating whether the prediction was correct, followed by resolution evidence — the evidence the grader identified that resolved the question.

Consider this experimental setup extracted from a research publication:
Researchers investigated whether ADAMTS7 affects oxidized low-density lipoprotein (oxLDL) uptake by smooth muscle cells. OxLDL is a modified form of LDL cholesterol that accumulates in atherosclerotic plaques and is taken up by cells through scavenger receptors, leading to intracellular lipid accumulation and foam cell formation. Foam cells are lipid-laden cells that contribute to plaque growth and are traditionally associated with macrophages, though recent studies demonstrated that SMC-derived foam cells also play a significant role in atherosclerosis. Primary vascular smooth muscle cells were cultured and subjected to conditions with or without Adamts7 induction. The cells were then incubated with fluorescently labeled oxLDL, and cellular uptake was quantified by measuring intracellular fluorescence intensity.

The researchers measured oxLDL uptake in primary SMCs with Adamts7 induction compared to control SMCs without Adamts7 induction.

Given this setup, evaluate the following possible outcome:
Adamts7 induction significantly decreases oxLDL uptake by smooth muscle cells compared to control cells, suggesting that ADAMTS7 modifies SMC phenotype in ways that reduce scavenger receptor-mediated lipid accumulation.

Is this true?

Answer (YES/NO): NO